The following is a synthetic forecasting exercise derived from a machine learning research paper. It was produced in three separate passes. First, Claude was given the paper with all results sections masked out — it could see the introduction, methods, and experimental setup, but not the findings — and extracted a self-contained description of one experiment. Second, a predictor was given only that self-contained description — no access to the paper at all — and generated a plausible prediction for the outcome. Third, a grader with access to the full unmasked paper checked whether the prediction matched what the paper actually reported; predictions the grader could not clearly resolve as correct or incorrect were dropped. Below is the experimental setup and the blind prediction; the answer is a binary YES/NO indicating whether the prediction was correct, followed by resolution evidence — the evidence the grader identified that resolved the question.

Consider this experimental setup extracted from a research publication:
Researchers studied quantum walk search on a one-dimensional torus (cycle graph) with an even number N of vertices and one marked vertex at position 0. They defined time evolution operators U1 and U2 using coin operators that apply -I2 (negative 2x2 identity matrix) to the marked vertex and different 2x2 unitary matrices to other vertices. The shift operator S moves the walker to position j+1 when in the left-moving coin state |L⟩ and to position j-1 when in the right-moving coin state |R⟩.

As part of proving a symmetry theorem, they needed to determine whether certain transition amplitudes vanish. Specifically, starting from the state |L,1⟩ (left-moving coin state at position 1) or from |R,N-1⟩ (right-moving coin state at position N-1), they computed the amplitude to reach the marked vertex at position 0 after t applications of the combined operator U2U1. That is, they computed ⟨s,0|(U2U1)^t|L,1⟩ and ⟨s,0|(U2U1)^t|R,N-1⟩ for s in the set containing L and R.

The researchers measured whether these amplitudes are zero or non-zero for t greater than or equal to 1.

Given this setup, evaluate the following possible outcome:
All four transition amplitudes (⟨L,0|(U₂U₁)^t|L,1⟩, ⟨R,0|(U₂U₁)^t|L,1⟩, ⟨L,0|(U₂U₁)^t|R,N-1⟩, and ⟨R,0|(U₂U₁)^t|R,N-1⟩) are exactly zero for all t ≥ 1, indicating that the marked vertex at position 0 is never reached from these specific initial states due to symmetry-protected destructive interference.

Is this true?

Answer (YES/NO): YES